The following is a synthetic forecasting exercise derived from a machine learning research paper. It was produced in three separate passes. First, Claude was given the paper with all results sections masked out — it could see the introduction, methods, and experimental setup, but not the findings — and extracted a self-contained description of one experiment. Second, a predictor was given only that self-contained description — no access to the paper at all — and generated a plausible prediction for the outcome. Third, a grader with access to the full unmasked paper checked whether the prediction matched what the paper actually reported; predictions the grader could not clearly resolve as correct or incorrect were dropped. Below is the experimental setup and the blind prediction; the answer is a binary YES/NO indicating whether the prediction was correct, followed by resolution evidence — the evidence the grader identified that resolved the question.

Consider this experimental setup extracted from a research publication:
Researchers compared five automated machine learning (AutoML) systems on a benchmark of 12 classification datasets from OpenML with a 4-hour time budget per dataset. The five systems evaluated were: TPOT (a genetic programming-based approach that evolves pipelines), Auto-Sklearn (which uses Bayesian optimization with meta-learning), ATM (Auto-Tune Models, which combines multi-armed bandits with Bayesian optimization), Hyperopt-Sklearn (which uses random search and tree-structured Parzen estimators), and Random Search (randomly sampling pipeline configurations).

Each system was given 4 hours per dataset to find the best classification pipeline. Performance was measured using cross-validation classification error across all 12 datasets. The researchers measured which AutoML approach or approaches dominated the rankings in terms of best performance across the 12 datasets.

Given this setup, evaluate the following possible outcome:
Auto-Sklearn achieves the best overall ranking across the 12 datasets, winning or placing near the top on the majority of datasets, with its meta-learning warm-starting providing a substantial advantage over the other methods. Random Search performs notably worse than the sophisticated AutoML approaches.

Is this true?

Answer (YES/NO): NO